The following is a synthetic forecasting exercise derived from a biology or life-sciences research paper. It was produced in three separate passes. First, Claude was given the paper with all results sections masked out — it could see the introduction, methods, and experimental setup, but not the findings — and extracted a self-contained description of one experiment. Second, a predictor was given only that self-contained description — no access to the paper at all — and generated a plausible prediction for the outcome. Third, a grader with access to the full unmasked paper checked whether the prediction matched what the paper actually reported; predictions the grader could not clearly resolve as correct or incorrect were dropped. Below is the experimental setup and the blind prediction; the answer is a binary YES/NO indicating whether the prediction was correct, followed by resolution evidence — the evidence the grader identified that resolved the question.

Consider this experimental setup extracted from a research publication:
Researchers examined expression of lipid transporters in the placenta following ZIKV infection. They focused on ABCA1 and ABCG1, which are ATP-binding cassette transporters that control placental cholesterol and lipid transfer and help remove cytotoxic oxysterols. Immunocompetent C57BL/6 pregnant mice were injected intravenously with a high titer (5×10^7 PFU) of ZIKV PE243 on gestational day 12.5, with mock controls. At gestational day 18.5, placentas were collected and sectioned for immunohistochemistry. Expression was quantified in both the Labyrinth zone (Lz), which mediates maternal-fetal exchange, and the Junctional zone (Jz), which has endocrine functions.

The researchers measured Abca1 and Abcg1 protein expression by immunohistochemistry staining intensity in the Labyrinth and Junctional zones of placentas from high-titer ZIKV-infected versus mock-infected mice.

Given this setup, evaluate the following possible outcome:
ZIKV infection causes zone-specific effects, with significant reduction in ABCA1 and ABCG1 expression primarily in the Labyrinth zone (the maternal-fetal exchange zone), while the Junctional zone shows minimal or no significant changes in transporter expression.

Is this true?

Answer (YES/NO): NO